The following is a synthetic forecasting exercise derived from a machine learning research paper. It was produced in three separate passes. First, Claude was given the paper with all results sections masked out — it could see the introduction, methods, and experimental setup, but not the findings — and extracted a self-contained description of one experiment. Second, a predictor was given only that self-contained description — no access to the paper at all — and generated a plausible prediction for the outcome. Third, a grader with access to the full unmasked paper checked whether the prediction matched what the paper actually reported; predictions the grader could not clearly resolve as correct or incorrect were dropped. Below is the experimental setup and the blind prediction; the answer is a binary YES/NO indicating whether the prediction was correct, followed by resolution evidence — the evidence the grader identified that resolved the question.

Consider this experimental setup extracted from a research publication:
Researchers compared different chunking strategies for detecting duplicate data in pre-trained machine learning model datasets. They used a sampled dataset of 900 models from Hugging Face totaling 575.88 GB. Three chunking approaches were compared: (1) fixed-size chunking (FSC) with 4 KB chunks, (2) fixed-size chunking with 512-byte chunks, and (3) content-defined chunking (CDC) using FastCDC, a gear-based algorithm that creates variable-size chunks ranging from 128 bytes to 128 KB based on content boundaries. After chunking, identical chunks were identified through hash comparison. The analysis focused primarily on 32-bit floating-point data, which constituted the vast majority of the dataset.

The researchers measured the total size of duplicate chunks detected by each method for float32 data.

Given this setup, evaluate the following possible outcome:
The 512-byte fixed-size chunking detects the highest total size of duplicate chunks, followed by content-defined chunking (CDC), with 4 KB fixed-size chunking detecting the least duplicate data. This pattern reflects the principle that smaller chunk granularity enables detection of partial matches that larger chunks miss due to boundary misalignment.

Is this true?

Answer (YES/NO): NO